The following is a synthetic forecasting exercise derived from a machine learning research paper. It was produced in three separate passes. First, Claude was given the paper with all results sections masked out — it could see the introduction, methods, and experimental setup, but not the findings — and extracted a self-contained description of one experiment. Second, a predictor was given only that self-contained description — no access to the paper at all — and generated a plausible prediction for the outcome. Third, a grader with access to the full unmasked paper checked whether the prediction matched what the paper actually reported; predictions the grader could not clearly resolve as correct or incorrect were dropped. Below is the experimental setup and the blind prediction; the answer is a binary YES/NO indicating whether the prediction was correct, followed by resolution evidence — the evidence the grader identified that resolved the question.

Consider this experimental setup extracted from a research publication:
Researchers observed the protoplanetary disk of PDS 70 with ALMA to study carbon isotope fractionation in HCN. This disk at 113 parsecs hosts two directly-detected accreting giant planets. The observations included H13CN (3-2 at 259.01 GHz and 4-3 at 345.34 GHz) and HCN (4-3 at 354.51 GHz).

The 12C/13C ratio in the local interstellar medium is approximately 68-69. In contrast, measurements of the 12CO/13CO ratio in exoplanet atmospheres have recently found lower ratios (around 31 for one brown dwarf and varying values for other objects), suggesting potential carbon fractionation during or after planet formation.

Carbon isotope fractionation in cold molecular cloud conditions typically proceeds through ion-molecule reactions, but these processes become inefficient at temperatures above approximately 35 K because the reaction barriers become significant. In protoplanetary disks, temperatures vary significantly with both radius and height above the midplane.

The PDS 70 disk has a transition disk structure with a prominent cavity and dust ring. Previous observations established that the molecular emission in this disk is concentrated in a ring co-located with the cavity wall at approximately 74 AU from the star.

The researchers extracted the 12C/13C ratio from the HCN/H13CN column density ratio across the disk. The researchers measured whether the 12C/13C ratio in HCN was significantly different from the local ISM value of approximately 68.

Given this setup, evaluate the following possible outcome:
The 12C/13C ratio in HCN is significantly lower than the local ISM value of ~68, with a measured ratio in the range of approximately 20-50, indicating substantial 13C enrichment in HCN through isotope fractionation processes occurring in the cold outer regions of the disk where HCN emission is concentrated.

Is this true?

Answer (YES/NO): NO